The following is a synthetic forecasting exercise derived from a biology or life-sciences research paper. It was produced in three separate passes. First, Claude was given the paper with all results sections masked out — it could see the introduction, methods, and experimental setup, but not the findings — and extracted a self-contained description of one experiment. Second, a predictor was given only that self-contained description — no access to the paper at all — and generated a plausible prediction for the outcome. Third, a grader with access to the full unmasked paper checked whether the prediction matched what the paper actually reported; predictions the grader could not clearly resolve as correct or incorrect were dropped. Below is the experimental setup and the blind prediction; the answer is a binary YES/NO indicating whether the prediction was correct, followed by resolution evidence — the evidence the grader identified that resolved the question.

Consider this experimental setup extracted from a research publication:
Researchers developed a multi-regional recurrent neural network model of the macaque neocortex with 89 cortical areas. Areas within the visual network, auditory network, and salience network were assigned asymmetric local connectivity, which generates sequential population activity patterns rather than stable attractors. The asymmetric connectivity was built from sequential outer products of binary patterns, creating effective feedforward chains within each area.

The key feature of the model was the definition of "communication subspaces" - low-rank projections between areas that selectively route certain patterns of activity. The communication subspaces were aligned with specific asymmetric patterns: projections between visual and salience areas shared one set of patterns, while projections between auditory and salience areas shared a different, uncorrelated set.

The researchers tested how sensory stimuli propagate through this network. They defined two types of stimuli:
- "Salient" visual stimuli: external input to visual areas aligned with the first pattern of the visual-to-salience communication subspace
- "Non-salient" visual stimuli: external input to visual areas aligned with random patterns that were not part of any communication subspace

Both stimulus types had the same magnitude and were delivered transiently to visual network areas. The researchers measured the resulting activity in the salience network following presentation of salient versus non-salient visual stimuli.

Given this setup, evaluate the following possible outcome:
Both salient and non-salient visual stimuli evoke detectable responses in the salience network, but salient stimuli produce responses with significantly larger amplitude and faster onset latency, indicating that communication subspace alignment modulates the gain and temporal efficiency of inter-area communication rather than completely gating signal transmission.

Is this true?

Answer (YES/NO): NO